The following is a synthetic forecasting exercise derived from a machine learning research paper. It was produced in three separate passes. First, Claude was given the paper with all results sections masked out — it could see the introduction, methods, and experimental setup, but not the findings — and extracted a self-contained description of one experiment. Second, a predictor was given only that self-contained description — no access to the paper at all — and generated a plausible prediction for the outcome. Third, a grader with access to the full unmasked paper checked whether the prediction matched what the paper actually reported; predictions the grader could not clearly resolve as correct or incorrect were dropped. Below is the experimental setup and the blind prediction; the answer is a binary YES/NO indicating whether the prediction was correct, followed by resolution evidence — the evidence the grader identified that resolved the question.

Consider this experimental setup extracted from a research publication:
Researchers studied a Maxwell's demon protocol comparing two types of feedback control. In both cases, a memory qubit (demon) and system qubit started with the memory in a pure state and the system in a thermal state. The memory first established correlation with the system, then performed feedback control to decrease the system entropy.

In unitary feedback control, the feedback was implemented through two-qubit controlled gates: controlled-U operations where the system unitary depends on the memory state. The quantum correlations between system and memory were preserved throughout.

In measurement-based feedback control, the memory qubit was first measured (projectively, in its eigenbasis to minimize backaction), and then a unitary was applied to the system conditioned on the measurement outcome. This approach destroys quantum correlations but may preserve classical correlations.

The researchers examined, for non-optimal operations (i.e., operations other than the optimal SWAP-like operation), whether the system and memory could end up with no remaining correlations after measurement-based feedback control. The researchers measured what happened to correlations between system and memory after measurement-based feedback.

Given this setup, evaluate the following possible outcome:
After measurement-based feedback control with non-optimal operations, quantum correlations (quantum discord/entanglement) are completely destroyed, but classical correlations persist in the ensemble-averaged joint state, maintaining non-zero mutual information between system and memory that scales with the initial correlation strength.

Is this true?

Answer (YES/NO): NO